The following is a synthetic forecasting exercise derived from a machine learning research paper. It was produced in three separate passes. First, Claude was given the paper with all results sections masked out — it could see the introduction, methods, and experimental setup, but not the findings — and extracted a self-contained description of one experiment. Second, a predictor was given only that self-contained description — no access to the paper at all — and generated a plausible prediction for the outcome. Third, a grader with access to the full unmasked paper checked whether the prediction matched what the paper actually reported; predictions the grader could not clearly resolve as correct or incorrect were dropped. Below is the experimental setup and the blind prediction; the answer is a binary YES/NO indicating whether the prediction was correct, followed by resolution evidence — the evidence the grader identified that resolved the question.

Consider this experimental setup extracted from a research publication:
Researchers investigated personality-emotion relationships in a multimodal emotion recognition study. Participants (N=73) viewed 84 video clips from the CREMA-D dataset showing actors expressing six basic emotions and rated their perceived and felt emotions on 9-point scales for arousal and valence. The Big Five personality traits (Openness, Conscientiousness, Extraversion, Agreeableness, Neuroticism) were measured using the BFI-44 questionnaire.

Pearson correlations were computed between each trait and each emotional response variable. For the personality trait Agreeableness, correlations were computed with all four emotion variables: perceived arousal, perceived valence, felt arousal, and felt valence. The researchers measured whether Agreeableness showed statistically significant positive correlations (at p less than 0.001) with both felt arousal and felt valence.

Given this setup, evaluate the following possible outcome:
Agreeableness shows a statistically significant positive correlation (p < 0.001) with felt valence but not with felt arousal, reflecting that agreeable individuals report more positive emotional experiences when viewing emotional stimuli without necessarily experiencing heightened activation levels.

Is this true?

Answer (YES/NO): NO